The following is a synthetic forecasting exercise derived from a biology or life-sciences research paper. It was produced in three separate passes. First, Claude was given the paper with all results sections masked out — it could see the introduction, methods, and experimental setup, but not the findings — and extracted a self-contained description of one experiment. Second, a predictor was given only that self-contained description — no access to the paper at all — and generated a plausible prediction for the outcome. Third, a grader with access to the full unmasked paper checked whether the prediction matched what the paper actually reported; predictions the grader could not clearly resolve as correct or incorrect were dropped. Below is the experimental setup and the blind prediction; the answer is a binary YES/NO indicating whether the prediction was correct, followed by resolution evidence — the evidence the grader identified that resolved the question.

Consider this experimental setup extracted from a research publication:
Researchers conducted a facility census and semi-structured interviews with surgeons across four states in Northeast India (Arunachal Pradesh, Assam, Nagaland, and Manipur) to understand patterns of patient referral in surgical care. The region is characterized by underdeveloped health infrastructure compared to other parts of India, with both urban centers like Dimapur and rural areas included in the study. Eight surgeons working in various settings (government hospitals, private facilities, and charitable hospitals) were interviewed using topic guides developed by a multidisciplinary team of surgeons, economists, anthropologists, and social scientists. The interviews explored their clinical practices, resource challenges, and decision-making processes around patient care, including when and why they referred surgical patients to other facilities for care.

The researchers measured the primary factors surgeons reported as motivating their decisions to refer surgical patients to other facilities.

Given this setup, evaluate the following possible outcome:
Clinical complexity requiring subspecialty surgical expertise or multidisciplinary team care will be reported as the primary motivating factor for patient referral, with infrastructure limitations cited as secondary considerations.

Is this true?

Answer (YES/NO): NO